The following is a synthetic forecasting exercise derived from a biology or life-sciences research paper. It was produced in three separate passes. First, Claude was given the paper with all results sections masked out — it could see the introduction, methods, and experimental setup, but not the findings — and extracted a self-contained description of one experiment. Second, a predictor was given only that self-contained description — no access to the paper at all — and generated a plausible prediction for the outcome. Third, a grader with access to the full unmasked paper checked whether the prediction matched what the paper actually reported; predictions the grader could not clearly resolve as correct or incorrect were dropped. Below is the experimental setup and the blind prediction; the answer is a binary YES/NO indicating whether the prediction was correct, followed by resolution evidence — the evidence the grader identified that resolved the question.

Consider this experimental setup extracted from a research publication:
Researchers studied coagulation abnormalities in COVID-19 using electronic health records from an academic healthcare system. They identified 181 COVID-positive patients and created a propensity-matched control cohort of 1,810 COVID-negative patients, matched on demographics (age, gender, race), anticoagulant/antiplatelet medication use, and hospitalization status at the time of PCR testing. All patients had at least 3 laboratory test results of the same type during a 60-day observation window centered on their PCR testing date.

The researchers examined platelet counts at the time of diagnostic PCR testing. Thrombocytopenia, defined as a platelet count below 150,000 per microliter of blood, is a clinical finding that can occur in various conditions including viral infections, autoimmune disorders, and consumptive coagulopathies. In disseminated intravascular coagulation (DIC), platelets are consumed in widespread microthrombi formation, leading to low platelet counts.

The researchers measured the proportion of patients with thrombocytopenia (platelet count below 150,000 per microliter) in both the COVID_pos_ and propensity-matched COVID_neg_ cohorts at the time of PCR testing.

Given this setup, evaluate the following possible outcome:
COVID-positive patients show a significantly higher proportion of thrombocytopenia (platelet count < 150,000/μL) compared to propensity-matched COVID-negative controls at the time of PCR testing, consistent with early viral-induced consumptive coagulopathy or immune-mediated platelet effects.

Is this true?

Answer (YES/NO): NO